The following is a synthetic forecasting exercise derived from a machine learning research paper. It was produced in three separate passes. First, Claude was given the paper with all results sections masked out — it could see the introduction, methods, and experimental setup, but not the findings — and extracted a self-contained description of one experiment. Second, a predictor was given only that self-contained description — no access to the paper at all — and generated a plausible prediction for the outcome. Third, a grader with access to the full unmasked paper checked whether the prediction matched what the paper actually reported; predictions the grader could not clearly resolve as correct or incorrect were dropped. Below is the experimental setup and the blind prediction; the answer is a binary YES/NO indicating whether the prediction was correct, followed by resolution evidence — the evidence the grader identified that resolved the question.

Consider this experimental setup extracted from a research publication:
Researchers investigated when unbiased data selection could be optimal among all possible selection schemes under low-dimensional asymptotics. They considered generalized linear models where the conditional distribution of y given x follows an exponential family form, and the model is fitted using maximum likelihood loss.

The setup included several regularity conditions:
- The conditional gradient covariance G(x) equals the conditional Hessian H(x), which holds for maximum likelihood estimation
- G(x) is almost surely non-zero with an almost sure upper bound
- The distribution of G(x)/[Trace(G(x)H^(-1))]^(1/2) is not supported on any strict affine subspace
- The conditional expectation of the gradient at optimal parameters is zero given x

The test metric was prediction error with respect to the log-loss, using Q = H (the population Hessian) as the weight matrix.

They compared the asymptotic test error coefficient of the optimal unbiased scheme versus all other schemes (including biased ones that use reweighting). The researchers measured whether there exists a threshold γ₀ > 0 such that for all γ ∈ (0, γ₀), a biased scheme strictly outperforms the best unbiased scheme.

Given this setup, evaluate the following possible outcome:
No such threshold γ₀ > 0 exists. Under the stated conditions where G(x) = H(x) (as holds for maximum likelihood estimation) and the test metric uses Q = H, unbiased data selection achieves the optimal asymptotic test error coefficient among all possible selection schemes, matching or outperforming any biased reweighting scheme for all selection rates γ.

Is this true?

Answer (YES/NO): NO